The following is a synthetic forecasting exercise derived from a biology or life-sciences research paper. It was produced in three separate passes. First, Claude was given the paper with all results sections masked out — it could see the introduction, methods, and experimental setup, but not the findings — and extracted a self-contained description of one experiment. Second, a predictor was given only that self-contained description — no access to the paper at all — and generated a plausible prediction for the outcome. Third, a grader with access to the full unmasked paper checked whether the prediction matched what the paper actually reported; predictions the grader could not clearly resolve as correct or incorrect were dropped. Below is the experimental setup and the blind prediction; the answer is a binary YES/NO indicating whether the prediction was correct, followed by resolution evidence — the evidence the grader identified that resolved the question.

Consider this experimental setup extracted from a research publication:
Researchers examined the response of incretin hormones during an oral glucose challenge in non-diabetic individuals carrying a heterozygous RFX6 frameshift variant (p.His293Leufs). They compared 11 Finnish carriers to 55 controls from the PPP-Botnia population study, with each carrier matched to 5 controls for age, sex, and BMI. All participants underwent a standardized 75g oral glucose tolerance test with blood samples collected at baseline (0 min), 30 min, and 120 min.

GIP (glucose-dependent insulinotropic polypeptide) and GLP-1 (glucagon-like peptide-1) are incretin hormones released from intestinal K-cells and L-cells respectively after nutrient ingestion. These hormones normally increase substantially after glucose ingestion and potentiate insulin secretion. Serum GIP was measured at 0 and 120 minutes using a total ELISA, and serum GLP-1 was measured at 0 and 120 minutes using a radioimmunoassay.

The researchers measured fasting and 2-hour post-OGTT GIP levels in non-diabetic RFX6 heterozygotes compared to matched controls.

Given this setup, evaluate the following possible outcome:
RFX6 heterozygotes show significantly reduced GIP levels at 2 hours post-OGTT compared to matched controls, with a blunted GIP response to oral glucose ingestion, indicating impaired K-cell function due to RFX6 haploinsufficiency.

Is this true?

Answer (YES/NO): YES